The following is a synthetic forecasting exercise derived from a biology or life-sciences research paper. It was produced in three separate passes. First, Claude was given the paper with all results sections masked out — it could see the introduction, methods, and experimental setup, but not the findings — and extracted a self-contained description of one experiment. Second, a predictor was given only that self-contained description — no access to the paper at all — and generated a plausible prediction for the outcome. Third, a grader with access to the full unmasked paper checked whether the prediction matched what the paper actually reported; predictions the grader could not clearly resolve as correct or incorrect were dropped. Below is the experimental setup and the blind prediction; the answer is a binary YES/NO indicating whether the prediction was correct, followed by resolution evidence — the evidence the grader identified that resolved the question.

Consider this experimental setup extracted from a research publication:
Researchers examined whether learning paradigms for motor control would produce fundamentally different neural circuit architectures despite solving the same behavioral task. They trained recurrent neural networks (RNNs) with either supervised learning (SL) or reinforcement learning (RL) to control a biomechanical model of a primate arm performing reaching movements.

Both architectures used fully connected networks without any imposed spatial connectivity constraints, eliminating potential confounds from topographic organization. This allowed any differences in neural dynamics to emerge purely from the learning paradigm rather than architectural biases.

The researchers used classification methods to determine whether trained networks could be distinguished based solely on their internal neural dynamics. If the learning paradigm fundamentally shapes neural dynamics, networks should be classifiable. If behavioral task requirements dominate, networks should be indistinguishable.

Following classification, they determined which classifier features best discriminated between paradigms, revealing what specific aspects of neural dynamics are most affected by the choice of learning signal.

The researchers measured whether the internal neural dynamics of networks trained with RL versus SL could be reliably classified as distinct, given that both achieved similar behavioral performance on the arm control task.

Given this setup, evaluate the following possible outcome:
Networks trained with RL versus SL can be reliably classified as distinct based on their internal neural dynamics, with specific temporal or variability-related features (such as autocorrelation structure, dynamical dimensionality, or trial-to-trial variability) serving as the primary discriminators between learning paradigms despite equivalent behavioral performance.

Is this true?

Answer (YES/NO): NO